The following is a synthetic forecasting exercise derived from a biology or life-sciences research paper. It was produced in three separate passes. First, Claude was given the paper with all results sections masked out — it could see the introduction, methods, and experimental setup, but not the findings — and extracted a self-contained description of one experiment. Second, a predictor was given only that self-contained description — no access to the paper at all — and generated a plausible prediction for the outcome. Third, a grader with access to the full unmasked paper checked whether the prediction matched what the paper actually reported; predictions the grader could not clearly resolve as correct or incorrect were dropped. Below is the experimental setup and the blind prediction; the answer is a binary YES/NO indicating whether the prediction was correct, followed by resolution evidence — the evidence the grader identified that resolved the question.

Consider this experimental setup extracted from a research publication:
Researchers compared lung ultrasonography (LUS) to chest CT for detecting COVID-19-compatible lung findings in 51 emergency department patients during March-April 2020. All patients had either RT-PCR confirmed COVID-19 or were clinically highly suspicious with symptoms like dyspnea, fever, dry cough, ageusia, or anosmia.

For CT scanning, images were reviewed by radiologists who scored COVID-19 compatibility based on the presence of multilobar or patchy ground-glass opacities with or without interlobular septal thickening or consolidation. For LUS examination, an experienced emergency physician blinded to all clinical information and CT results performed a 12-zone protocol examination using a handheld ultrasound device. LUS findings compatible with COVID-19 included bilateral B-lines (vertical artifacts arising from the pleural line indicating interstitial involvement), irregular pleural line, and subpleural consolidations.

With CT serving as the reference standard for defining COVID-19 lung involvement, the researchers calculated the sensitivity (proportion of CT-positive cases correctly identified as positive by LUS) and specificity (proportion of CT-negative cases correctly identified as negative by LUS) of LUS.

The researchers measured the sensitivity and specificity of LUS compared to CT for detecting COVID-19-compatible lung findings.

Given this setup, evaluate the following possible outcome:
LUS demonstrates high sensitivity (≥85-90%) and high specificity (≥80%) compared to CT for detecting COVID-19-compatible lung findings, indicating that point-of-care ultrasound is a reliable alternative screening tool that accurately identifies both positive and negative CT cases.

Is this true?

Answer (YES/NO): NO